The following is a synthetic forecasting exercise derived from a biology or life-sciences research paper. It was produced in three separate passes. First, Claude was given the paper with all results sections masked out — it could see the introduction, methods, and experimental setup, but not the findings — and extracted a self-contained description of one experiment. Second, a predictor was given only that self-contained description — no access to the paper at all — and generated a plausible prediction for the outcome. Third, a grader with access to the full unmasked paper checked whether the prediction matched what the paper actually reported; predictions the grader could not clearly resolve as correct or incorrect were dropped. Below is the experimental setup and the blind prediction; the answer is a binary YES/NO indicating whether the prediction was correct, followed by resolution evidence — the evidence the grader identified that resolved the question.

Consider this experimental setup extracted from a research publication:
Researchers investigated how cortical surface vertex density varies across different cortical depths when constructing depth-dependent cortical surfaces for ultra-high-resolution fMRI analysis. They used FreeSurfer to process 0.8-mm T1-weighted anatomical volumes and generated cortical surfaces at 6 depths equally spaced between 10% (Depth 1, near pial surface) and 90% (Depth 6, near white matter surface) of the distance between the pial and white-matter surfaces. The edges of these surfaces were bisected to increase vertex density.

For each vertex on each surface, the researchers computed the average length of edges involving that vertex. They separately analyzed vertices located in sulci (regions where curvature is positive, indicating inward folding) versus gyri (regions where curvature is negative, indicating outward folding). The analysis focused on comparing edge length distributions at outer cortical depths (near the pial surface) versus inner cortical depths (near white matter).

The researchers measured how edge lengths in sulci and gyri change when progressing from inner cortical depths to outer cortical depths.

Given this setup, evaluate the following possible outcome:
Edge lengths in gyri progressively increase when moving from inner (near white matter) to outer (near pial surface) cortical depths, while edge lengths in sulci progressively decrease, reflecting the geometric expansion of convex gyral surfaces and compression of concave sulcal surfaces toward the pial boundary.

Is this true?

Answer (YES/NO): YES